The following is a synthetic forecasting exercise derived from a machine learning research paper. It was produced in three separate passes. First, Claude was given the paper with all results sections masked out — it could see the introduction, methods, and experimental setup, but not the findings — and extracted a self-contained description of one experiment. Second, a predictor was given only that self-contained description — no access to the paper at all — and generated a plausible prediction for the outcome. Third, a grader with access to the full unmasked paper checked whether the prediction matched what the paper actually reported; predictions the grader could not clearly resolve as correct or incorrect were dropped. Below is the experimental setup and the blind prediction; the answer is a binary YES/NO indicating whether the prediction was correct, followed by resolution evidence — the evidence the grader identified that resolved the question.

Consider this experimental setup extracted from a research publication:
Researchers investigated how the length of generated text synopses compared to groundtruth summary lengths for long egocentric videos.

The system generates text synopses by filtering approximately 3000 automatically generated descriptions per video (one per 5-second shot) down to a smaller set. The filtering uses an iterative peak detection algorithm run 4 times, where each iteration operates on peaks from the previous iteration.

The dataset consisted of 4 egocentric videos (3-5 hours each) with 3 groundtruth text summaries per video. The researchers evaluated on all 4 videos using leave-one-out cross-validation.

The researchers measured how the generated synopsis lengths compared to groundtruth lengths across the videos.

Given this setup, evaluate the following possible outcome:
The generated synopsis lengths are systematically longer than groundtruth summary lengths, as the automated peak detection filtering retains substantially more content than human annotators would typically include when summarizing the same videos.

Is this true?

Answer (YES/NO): NO